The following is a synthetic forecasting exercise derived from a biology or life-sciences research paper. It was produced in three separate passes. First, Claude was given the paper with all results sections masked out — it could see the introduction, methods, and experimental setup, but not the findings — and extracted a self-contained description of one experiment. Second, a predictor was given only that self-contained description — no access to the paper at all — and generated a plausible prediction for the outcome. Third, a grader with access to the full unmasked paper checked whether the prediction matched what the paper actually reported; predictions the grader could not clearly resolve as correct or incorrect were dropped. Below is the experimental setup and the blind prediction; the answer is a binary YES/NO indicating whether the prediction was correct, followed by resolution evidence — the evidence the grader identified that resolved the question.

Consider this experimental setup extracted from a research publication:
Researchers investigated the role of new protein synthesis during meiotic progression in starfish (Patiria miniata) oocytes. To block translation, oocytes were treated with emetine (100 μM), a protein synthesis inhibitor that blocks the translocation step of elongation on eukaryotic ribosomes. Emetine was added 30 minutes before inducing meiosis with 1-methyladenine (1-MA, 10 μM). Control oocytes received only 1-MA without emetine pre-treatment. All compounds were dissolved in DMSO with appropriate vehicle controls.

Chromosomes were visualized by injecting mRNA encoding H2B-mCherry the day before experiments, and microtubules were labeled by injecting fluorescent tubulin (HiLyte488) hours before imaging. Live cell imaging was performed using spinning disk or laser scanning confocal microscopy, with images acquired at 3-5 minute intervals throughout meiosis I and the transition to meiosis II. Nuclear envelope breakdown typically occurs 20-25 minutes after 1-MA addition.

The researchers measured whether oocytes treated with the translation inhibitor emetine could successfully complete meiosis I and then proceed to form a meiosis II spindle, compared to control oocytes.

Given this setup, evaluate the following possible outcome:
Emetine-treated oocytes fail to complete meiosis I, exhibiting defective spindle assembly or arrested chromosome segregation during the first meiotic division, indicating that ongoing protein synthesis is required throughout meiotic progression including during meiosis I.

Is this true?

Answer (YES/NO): NO